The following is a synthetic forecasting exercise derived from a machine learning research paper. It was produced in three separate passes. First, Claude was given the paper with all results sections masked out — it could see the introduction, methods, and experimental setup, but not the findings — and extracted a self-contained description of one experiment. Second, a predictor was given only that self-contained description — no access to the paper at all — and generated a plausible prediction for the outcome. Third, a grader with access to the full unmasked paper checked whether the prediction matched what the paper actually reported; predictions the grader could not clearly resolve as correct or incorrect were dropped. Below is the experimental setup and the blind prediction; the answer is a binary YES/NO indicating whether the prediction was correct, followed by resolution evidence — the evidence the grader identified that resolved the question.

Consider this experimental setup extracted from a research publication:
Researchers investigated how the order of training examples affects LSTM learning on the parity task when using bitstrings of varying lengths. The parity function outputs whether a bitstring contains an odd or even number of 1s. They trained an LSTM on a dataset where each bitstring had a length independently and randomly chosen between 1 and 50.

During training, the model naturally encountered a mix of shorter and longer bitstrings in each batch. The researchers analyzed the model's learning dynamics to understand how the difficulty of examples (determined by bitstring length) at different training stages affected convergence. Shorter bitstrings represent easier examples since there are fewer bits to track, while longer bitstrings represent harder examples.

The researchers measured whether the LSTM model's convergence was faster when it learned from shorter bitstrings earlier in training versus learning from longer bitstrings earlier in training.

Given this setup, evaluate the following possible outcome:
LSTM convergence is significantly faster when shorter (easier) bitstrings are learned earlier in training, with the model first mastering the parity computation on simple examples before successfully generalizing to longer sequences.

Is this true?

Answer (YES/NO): YES